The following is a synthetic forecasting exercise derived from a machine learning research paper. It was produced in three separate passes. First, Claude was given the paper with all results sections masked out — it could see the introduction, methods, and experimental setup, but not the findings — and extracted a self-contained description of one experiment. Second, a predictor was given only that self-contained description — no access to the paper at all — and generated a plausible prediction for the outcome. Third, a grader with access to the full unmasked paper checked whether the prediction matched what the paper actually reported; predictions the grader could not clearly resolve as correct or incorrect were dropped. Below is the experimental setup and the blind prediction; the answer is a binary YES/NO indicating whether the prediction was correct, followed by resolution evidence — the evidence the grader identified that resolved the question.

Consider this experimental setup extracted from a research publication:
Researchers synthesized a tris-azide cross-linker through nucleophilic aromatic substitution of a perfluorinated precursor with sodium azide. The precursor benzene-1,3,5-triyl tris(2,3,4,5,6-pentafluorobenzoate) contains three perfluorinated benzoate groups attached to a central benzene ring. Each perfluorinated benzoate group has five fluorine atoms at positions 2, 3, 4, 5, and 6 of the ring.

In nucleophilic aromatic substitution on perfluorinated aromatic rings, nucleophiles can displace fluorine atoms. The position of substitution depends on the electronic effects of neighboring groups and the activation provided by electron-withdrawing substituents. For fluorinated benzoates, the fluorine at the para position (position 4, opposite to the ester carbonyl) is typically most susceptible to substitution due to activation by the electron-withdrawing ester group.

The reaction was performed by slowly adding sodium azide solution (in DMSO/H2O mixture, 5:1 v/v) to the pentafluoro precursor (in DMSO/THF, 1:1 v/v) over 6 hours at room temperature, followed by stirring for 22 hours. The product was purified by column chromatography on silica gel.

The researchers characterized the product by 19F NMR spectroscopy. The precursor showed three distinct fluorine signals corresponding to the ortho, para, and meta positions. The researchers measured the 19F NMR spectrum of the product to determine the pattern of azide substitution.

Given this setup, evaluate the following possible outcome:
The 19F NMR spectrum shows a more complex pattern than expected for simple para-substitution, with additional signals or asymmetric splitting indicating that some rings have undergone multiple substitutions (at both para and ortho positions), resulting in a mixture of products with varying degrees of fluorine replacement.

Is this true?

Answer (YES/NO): NO